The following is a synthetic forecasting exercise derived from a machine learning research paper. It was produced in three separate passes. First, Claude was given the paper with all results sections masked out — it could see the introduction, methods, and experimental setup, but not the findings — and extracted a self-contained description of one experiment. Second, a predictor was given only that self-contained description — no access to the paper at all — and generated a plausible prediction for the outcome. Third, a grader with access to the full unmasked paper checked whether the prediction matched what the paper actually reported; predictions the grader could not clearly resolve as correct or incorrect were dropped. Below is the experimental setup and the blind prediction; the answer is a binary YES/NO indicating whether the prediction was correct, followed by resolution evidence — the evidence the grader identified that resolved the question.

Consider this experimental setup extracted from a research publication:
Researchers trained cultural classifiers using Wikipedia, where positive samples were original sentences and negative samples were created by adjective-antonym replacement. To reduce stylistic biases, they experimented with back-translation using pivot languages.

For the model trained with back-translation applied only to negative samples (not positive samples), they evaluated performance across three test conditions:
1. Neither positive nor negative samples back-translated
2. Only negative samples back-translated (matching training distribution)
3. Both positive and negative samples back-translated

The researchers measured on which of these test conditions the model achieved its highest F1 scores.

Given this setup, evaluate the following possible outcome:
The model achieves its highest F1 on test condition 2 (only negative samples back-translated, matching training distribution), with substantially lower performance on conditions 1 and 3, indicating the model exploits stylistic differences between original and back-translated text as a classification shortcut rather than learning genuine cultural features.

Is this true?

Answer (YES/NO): YES